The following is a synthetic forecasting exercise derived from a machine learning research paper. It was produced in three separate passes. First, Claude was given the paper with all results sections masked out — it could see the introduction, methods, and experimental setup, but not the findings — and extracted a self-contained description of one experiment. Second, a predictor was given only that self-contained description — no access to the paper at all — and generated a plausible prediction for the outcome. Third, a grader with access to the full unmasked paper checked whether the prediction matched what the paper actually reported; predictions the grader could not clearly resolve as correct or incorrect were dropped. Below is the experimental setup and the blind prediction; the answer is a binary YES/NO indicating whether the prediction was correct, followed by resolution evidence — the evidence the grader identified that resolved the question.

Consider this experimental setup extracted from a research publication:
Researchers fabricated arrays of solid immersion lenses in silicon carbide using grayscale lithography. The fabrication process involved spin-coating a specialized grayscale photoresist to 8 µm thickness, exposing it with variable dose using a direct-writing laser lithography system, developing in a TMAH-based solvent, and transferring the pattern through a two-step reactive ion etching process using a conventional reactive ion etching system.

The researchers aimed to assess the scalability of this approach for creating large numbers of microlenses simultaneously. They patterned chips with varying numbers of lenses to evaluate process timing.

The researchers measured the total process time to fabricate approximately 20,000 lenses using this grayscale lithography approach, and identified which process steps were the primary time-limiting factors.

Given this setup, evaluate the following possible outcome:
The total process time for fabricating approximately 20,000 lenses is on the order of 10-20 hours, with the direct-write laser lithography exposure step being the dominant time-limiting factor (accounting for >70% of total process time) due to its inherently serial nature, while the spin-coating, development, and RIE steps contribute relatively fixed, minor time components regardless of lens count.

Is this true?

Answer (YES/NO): NO